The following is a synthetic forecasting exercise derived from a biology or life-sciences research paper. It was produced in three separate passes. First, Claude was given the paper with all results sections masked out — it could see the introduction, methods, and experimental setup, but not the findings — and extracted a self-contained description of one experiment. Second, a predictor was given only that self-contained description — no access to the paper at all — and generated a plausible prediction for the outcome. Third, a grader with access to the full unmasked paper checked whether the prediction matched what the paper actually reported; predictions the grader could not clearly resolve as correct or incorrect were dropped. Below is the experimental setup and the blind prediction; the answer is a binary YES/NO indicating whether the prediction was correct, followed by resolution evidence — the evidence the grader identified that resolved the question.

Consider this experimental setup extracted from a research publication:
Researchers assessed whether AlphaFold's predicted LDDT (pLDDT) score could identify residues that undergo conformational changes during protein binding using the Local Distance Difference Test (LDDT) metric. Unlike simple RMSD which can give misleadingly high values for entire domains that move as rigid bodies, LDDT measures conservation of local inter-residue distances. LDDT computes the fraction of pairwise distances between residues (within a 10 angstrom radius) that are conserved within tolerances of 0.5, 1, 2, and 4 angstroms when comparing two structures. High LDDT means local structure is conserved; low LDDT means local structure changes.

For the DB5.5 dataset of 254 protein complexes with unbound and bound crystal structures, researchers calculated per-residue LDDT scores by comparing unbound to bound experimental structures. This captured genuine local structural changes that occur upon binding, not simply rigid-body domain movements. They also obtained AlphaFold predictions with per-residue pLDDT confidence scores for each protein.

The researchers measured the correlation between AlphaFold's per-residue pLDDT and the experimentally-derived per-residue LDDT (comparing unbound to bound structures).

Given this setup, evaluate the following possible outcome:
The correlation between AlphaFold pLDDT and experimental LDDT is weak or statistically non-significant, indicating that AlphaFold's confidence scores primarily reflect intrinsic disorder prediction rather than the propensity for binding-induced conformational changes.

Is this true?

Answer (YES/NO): NO